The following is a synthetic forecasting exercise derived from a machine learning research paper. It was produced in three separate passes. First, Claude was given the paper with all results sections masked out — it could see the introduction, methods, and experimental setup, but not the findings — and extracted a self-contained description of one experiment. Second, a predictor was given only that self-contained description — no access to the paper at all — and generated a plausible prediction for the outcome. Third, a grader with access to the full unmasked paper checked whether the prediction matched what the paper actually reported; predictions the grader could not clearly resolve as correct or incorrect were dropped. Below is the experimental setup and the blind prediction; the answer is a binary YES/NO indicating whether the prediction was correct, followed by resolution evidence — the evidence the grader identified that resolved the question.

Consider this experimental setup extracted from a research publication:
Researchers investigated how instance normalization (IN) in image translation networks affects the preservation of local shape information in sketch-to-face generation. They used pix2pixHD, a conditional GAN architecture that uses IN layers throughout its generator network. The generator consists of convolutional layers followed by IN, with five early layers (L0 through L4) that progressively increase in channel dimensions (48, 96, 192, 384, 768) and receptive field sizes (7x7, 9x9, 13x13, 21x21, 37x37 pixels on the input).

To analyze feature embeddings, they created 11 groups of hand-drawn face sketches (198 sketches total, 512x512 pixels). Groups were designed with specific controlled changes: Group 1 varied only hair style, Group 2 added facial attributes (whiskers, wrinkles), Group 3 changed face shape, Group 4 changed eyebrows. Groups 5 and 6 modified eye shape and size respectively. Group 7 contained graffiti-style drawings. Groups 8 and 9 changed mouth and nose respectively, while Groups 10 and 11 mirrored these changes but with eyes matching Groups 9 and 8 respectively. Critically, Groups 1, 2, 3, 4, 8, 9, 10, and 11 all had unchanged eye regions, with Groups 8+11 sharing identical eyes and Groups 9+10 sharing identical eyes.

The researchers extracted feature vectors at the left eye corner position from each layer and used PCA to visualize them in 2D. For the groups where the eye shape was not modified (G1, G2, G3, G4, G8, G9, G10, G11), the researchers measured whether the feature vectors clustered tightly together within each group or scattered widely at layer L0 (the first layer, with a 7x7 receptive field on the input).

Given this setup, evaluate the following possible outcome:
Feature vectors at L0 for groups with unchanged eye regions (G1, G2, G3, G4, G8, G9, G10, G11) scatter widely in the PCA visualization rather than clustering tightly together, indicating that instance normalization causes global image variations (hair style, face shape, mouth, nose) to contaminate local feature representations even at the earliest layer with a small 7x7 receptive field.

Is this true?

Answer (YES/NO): YES